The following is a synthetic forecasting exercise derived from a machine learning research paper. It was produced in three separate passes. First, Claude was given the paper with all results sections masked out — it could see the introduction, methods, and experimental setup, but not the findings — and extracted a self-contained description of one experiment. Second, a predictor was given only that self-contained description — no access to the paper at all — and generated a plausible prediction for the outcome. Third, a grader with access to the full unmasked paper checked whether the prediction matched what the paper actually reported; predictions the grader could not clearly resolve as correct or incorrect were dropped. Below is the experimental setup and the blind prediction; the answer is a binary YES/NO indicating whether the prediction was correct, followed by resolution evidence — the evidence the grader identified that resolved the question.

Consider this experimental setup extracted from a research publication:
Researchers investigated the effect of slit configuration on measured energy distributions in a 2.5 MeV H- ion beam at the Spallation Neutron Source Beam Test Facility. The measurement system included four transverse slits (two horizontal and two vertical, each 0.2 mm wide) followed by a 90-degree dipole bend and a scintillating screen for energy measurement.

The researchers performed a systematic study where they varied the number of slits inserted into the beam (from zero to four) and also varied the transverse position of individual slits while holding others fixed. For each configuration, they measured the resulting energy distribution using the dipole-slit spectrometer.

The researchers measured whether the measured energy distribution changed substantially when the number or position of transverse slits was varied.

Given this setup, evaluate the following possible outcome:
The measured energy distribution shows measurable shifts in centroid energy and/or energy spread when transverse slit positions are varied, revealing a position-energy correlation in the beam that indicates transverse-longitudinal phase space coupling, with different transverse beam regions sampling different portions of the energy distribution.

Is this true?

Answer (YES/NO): YES